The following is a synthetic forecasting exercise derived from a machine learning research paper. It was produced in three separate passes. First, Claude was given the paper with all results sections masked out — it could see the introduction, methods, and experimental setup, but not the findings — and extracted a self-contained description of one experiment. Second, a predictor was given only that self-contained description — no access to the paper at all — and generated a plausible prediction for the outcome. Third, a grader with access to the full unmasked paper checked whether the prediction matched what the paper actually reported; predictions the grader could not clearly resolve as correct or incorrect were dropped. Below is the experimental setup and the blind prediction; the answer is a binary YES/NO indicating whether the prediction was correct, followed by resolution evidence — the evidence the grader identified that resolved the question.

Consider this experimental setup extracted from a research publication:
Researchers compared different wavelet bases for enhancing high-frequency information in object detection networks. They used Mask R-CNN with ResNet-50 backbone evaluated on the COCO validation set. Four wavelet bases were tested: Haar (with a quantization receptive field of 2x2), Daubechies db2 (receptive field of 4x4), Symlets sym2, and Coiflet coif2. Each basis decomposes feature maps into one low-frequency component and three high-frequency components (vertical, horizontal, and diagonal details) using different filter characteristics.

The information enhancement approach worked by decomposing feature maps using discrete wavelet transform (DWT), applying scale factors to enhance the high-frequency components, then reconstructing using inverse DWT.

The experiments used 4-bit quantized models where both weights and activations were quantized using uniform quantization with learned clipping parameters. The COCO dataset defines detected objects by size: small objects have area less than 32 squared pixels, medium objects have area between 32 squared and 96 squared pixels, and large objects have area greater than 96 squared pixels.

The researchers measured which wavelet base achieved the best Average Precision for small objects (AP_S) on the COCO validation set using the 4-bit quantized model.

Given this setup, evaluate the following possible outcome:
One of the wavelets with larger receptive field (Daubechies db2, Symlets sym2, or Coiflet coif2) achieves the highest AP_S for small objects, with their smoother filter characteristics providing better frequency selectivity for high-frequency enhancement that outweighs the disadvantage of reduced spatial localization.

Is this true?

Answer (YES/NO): NO